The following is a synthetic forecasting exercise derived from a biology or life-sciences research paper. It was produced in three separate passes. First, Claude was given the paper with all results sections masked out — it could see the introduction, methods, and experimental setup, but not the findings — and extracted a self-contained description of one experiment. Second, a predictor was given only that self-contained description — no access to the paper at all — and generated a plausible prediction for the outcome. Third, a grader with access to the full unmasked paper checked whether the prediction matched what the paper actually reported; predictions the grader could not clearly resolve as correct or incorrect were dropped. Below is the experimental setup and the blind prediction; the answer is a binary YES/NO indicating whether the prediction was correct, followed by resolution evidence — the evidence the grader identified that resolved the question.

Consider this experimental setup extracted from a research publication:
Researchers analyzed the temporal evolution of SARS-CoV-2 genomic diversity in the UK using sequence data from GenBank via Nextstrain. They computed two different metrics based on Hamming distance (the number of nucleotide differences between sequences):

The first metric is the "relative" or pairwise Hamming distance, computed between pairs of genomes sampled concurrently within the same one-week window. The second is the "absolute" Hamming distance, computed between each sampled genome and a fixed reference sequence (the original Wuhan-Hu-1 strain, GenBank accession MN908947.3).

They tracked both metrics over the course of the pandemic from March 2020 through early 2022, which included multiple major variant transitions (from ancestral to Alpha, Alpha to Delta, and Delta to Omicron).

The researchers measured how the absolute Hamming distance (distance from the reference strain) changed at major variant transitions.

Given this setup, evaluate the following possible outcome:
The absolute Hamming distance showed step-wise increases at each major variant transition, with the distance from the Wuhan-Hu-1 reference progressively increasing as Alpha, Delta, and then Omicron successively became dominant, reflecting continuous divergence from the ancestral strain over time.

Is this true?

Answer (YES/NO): NO